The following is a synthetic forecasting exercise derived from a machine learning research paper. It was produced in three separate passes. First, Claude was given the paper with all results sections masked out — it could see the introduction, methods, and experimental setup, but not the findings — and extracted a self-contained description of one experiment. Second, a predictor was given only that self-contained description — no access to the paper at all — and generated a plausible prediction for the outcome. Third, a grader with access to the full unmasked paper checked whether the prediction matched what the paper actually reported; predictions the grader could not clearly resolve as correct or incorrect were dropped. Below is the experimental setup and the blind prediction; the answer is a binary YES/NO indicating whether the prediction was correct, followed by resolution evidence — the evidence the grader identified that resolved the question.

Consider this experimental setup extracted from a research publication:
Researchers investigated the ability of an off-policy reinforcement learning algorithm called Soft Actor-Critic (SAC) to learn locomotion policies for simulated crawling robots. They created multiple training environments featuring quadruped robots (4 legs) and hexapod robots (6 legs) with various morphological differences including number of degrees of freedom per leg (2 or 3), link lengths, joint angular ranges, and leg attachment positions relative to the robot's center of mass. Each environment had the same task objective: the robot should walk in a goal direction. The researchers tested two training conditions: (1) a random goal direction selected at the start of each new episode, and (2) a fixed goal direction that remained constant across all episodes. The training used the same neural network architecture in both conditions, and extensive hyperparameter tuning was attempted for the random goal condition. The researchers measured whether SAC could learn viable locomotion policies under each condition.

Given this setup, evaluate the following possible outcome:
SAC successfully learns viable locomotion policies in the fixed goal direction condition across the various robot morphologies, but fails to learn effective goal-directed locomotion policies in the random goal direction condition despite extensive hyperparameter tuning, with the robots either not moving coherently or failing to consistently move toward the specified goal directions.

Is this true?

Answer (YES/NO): NO